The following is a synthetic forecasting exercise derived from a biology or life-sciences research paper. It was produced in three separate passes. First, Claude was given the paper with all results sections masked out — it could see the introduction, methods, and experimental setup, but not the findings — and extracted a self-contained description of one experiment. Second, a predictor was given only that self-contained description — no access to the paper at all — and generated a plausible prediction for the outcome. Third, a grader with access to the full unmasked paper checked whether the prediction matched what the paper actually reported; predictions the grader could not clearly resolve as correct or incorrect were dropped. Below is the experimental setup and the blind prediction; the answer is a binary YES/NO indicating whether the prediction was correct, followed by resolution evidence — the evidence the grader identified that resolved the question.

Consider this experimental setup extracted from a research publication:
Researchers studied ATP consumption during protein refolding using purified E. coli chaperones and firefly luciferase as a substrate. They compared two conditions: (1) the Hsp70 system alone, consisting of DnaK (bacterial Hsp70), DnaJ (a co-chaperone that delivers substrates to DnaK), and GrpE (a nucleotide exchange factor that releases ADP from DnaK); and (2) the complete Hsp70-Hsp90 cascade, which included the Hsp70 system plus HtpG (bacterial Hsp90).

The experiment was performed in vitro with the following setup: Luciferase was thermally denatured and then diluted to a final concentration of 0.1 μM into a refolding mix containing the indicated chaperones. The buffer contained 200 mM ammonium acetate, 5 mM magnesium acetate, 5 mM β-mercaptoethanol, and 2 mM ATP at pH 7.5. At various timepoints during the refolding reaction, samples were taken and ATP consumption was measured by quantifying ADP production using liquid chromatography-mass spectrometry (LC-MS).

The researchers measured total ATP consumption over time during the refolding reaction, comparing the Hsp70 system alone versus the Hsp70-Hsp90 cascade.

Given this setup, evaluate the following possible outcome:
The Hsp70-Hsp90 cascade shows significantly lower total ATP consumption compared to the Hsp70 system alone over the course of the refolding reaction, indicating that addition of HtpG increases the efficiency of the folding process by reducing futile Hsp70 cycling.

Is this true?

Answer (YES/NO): YES